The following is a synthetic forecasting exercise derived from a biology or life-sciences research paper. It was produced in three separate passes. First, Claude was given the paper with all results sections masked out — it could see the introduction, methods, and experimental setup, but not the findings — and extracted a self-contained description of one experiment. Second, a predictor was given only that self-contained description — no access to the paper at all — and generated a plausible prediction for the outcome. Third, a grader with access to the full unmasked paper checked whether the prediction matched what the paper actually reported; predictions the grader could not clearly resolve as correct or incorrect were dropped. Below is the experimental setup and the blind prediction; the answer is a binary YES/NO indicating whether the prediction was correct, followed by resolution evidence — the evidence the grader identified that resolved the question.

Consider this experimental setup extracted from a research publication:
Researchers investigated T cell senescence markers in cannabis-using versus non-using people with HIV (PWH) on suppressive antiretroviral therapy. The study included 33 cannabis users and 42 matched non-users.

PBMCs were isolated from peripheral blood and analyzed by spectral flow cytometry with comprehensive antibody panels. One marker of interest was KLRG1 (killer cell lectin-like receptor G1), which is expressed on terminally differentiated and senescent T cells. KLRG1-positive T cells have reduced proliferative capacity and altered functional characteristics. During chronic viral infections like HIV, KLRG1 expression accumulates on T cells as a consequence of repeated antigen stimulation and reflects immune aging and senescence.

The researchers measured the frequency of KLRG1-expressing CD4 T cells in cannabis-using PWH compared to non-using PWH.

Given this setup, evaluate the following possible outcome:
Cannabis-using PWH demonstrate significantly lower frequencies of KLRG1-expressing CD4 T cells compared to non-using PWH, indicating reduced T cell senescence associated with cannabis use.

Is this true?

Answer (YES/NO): NO